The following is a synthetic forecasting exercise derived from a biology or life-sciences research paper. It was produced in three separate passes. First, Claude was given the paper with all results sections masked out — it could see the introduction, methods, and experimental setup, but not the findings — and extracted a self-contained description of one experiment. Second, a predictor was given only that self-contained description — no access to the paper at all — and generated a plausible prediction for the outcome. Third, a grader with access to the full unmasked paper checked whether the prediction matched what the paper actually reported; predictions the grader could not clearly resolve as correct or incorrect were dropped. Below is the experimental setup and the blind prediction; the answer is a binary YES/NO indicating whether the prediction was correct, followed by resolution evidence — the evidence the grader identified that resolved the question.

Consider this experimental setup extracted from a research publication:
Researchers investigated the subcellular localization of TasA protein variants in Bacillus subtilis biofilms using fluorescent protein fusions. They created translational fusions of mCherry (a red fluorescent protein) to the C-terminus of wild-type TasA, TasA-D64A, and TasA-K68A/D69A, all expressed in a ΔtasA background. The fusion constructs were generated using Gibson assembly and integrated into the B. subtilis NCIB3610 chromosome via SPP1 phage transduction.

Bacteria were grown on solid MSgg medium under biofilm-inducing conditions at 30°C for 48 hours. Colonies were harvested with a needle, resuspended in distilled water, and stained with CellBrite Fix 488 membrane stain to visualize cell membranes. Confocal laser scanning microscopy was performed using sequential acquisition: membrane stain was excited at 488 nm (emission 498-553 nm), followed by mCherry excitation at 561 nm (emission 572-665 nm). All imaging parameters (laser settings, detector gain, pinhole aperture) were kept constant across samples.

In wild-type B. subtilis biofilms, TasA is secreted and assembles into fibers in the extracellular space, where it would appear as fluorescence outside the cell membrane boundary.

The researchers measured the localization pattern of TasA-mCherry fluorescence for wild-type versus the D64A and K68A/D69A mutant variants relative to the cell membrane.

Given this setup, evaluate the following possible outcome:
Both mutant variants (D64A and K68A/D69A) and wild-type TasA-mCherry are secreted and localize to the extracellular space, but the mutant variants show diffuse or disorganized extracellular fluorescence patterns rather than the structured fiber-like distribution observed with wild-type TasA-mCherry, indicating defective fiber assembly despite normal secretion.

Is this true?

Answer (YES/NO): NO